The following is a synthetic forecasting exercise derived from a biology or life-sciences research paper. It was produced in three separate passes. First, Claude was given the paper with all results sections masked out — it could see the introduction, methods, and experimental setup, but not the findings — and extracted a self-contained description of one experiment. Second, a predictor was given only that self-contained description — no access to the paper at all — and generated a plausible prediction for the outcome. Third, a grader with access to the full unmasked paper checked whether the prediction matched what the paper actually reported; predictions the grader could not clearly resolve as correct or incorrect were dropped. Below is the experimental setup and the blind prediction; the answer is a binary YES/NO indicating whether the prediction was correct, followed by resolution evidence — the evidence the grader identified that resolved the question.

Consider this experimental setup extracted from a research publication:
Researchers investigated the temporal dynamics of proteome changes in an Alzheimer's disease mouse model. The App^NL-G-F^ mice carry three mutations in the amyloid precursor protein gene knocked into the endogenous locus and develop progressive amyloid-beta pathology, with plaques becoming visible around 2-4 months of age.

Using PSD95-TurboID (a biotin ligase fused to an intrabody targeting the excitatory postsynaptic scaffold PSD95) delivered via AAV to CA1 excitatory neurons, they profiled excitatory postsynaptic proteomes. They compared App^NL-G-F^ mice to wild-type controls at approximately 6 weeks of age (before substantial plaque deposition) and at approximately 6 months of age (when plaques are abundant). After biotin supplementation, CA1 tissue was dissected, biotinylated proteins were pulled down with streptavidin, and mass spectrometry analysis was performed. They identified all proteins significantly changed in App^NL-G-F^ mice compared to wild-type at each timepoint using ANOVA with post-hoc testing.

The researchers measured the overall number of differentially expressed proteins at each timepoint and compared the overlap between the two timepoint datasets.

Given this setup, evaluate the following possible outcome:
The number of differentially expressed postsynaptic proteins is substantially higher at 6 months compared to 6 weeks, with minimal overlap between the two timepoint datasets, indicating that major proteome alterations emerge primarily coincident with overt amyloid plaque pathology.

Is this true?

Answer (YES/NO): NO